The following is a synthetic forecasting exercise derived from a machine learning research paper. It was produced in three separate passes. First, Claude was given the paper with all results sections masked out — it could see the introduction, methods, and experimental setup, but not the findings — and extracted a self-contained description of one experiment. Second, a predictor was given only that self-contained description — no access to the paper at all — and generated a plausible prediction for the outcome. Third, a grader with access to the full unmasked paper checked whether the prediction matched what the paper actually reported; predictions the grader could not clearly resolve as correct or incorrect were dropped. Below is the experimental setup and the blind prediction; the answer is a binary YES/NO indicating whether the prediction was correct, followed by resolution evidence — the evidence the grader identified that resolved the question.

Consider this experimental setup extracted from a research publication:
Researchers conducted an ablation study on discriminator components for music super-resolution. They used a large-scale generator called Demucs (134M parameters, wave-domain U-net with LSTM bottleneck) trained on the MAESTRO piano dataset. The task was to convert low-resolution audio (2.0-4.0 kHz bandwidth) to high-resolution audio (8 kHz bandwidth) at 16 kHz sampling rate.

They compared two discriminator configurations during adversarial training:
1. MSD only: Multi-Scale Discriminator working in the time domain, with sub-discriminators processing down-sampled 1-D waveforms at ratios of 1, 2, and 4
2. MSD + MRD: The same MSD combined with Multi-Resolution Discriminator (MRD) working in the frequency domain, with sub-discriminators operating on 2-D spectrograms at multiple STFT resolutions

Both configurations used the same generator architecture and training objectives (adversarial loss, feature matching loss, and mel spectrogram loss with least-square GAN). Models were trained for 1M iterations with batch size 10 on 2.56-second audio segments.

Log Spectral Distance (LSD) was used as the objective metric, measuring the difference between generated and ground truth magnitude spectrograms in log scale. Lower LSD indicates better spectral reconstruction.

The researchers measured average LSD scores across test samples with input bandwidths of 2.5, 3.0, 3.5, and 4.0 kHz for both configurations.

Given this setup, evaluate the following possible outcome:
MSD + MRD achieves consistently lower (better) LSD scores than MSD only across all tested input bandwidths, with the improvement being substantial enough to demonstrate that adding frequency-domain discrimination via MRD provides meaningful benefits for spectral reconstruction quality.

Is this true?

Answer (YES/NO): NO